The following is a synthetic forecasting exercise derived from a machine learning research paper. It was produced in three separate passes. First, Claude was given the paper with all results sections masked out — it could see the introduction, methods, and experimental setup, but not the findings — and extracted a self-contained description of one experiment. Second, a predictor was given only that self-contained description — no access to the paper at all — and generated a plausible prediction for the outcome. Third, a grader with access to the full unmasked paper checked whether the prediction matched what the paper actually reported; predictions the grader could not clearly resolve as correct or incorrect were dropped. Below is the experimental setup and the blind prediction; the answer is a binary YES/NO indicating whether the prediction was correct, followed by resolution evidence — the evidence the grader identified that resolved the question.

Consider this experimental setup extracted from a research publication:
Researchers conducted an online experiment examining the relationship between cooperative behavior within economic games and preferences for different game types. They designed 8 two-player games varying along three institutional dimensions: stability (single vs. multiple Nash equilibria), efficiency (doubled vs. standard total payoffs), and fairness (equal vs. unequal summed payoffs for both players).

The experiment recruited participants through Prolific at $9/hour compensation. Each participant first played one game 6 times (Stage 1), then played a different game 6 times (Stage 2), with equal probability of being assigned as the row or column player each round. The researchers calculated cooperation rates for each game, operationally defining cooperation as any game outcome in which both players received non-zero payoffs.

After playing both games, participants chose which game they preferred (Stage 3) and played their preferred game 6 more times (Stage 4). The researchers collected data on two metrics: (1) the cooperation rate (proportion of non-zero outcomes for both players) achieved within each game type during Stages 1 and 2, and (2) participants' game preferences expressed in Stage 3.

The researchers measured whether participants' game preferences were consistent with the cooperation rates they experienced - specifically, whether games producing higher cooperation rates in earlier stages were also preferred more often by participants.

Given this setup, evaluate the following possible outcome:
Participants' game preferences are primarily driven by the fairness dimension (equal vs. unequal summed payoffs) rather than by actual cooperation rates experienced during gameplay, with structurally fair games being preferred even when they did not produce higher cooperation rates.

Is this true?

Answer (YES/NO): NO